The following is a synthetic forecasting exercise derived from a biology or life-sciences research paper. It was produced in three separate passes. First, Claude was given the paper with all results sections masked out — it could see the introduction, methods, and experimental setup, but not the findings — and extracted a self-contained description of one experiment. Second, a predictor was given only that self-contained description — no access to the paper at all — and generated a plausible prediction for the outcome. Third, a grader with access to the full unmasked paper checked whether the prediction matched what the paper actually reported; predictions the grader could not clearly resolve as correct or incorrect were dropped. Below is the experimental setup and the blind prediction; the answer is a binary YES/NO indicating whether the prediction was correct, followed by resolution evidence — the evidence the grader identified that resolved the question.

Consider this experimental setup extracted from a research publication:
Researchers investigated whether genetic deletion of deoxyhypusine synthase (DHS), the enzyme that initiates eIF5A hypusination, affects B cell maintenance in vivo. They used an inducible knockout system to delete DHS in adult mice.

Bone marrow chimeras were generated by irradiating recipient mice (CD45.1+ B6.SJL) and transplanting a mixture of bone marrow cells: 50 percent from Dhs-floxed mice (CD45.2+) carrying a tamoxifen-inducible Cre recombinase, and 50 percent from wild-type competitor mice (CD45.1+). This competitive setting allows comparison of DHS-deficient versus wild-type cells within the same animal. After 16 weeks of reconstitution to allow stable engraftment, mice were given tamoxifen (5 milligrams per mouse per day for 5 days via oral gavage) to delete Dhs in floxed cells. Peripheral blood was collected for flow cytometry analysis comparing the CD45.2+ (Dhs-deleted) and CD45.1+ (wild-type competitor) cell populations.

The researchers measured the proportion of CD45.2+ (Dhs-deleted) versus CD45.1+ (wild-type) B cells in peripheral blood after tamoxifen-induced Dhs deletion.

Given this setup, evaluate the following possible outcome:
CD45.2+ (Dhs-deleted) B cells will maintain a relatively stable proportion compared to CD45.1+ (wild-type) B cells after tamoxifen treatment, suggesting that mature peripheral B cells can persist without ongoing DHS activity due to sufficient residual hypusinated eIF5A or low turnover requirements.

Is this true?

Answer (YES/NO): NO